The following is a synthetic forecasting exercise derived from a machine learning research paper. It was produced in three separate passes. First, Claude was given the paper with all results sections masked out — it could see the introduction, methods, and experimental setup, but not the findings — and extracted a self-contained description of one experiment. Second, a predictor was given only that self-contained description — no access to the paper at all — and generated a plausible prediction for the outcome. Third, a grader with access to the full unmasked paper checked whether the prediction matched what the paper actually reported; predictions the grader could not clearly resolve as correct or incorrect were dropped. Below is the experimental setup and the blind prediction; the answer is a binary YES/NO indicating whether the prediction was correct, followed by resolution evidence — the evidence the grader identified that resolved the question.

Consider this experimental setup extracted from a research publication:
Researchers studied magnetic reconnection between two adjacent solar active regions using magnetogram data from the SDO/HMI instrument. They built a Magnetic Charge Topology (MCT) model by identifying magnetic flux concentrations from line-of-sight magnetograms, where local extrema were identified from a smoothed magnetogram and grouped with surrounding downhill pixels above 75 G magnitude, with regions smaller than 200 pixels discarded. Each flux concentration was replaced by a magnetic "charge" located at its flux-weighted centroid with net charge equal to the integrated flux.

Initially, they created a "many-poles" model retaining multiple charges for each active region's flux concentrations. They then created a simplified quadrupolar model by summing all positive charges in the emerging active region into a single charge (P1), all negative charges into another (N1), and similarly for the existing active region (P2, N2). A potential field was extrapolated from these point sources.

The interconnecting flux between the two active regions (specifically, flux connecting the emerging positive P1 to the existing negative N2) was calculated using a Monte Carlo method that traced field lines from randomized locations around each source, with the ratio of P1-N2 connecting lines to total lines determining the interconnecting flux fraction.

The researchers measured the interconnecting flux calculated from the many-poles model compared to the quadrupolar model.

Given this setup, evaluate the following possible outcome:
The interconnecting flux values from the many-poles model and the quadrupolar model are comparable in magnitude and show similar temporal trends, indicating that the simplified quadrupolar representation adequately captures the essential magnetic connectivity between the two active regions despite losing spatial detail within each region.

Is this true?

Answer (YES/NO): YES